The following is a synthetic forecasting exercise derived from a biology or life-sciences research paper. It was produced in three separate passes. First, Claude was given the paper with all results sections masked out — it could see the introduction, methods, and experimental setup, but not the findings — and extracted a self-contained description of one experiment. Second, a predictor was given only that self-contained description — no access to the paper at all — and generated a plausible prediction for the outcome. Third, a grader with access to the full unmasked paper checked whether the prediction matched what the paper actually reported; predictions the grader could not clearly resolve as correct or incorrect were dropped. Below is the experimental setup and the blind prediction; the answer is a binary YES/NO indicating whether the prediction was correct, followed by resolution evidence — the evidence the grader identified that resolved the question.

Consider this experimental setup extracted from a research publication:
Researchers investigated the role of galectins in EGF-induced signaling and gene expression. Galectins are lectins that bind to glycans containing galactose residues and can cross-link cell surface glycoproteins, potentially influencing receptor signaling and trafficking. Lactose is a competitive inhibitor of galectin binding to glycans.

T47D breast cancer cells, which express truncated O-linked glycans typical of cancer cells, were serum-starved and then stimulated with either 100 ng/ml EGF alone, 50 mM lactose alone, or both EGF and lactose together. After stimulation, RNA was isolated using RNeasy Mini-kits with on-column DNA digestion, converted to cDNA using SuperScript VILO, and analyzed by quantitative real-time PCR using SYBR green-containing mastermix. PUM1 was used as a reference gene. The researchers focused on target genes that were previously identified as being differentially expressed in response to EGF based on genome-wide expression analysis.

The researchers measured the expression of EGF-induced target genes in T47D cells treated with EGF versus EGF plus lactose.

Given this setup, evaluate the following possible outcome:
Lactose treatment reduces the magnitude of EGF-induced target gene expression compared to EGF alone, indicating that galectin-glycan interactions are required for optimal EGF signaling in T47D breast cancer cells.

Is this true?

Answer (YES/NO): YES